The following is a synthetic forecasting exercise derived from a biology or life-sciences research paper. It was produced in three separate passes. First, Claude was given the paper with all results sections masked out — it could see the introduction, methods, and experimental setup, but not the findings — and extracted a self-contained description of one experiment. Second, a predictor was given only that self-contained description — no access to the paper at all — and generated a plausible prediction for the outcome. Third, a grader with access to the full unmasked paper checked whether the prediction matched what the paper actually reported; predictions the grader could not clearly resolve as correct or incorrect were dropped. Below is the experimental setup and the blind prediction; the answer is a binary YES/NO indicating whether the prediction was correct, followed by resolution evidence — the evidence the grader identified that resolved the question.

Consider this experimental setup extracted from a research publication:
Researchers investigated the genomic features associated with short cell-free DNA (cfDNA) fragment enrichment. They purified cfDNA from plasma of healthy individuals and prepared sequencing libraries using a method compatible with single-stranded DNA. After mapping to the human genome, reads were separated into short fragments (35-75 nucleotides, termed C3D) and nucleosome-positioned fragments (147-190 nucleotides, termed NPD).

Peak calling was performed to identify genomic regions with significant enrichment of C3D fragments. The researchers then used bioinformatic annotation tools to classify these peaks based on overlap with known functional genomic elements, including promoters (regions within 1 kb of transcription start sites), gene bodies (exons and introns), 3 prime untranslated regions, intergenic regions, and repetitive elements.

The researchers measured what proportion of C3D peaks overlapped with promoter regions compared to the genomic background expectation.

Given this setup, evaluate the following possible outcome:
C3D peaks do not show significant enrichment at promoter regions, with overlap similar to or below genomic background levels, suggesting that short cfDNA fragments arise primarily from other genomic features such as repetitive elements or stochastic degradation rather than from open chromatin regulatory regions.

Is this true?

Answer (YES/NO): NO